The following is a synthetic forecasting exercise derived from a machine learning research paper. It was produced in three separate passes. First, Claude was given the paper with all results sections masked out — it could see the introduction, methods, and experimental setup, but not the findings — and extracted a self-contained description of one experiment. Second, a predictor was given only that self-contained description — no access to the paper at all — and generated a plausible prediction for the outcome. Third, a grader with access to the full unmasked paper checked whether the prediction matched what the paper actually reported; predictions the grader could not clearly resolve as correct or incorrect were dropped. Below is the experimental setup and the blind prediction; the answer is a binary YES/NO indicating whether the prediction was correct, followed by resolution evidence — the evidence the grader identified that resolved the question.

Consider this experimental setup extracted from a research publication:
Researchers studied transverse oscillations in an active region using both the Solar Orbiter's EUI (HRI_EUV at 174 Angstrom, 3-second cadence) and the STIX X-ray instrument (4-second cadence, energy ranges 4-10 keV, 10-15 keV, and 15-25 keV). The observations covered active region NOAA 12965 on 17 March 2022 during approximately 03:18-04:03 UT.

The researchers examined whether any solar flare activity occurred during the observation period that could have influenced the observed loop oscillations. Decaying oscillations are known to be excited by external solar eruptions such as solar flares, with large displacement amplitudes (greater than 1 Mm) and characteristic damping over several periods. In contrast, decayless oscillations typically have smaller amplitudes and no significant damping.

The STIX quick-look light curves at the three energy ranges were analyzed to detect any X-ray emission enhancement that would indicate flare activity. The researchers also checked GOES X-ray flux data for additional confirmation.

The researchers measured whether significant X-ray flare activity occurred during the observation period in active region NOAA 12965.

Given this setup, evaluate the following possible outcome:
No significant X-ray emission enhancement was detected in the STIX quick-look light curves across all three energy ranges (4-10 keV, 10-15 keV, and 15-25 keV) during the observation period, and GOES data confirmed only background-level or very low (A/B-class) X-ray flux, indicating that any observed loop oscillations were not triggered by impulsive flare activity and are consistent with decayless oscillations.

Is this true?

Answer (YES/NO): YES